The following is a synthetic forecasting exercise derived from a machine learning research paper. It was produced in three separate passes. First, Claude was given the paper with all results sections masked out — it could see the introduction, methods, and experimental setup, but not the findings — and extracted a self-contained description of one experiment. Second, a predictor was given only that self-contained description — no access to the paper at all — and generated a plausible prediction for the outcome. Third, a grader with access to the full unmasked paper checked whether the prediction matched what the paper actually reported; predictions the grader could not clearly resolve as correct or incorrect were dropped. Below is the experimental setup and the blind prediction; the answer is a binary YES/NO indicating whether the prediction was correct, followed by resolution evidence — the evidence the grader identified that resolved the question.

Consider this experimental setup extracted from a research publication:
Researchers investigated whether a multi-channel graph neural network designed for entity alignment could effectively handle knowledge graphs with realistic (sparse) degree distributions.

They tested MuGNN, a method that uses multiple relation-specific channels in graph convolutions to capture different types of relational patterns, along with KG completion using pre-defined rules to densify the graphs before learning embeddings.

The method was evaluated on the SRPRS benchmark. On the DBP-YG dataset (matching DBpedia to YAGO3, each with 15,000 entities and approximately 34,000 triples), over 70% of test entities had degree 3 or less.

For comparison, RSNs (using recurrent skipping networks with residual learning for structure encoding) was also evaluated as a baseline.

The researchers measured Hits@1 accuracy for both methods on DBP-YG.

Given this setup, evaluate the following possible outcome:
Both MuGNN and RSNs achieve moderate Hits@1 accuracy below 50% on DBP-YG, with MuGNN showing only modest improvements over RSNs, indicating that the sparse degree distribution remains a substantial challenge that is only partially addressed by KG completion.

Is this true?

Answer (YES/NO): NO